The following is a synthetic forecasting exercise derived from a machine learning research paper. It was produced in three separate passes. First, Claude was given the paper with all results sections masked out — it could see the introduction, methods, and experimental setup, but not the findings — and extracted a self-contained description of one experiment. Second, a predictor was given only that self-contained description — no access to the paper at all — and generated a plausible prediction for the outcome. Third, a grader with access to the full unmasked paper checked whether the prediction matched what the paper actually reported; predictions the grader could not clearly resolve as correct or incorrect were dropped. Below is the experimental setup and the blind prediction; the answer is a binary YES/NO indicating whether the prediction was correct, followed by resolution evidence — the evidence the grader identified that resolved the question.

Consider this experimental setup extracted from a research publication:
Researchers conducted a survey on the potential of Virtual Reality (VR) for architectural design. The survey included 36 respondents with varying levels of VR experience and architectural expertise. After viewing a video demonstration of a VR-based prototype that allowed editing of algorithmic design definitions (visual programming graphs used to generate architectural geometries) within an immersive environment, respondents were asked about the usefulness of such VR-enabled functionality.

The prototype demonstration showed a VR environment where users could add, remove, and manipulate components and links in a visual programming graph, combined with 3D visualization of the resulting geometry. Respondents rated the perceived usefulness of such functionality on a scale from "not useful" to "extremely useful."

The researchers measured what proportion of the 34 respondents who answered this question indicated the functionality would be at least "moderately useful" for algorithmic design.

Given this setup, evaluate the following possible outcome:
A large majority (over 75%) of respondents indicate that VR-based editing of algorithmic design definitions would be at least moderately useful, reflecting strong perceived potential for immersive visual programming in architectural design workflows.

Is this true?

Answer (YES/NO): NO